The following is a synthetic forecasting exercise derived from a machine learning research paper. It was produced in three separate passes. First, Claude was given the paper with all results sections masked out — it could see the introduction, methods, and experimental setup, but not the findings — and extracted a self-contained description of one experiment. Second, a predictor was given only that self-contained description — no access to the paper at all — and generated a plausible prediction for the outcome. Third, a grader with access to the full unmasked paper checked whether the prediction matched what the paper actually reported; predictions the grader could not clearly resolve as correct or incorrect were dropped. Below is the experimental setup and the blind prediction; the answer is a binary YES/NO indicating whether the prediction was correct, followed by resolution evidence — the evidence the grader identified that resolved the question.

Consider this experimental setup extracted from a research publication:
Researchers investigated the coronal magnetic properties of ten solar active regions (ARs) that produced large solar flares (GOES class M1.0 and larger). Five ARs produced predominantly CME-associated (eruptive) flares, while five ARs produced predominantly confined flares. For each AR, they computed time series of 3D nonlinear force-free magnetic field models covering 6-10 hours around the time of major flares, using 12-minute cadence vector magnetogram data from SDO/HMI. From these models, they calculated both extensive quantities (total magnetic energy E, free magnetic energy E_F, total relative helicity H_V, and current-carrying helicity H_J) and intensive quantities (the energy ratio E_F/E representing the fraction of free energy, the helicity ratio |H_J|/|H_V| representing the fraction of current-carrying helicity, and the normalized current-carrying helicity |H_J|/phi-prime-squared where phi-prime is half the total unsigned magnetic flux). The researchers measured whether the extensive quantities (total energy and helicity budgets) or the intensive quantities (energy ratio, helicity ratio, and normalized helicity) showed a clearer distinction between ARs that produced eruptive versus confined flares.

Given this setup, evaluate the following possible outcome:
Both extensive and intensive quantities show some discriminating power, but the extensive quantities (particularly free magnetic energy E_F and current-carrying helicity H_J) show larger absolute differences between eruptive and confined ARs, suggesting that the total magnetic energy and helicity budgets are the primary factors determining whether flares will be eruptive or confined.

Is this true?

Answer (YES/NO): NO